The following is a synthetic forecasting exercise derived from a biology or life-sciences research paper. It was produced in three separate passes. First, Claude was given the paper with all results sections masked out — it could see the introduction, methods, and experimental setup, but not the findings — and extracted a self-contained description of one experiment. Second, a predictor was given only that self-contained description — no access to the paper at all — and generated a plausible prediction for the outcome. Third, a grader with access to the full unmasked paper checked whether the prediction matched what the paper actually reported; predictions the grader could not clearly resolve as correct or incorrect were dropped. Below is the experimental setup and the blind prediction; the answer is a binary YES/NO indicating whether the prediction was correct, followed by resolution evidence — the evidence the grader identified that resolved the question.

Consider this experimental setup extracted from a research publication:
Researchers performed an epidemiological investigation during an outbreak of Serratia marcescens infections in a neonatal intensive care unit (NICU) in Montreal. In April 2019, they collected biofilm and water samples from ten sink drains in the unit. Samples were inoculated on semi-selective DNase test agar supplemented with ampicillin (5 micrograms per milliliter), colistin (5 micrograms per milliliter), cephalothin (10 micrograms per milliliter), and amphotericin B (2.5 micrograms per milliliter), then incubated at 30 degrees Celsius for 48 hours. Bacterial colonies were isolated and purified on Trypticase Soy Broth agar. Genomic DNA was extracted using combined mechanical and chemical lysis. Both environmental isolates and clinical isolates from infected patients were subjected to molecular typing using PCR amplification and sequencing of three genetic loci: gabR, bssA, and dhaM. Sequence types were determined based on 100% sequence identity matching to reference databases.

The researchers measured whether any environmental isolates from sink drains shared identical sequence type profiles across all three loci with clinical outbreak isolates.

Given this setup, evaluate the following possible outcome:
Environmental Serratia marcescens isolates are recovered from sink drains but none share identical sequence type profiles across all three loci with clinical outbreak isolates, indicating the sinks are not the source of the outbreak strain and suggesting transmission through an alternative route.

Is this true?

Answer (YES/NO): NO